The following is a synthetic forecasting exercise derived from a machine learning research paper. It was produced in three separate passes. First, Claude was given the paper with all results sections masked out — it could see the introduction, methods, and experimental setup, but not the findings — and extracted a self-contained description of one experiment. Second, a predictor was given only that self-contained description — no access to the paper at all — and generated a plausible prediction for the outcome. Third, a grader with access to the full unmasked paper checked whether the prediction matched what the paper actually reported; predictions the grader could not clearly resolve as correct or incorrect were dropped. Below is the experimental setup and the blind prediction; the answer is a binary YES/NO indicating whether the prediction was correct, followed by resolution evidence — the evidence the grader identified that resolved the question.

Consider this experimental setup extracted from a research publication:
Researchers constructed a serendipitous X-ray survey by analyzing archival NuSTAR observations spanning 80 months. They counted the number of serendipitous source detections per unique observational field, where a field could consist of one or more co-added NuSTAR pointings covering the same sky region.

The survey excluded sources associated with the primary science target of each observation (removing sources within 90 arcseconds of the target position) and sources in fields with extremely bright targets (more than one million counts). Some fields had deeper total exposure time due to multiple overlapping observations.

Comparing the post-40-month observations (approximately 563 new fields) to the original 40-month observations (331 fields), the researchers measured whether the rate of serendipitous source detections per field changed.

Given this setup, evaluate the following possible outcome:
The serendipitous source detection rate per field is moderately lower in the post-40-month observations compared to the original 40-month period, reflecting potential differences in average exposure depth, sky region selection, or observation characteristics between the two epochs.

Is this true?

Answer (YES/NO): NO